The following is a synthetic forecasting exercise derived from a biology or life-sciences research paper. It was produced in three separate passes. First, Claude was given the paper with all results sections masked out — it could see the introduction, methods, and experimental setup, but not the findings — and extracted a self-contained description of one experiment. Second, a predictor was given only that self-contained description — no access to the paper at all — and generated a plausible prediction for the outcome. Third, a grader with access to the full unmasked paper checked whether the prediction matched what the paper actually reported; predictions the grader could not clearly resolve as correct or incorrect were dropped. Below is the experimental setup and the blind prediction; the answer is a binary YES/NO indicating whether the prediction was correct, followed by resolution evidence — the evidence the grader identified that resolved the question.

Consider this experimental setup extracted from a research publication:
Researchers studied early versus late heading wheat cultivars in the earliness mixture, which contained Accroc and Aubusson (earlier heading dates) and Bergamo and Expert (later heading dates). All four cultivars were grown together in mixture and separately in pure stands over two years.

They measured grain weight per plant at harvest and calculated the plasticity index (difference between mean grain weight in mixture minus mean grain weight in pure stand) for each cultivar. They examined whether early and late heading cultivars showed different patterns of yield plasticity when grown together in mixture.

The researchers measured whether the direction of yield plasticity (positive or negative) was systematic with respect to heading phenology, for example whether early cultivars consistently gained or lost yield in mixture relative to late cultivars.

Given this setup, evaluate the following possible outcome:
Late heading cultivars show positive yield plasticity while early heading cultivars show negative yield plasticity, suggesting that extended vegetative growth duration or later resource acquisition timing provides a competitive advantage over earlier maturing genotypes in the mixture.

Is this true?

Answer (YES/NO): NO